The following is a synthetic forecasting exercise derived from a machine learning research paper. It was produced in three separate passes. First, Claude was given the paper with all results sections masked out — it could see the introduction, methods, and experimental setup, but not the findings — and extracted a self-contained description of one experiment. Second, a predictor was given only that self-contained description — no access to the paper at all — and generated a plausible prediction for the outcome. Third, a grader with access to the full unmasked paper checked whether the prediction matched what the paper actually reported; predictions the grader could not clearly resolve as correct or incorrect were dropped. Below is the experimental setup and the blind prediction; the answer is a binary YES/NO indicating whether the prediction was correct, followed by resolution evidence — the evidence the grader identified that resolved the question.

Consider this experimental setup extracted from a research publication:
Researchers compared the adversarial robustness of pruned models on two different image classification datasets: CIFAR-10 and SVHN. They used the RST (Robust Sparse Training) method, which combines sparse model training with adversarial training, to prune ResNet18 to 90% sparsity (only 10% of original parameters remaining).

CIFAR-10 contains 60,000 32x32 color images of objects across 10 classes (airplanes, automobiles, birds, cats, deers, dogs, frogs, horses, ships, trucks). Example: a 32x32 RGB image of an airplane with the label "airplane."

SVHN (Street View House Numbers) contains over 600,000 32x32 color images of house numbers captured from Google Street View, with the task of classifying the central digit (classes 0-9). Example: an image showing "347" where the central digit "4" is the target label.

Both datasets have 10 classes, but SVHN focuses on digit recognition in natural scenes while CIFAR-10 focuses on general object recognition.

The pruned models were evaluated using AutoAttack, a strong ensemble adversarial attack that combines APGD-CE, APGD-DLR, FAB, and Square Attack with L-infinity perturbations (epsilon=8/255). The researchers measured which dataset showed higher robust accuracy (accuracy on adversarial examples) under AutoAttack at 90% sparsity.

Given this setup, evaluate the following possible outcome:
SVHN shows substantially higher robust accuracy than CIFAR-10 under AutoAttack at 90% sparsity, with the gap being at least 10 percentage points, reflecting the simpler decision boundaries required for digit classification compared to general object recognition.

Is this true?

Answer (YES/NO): YES